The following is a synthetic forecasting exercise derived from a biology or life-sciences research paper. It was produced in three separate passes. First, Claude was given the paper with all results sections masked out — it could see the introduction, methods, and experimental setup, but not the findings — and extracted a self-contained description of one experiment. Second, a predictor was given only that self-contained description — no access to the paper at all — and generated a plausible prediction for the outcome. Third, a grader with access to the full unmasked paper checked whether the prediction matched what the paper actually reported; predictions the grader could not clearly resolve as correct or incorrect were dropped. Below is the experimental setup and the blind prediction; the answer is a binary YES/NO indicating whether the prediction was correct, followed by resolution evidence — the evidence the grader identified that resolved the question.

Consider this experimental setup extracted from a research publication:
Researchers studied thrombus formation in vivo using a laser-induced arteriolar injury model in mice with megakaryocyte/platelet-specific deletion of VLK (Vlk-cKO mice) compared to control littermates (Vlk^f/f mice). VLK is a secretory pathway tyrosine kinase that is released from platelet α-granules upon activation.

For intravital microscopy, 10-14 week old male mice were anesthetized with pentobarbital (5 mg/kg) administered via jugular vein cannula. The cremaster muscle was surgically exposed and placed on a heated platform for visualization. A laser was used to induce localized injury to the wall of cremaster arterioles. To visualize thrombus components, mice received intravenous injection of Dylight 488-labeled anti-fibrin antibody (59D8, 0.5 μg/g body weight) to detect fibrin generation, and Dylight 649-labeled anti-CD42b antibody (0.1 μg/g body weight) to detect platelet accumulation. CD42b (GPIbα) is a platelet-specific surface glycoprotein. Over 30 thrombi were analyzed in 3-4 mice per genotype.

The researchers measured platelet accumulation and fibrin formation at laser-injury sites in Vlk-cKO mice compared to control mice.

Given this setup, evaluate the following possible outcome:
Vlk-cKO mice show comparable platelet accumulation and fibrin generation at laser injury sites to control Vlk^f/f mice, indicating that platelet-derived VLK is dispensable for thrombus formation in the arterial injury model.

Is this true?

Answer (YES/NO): NO